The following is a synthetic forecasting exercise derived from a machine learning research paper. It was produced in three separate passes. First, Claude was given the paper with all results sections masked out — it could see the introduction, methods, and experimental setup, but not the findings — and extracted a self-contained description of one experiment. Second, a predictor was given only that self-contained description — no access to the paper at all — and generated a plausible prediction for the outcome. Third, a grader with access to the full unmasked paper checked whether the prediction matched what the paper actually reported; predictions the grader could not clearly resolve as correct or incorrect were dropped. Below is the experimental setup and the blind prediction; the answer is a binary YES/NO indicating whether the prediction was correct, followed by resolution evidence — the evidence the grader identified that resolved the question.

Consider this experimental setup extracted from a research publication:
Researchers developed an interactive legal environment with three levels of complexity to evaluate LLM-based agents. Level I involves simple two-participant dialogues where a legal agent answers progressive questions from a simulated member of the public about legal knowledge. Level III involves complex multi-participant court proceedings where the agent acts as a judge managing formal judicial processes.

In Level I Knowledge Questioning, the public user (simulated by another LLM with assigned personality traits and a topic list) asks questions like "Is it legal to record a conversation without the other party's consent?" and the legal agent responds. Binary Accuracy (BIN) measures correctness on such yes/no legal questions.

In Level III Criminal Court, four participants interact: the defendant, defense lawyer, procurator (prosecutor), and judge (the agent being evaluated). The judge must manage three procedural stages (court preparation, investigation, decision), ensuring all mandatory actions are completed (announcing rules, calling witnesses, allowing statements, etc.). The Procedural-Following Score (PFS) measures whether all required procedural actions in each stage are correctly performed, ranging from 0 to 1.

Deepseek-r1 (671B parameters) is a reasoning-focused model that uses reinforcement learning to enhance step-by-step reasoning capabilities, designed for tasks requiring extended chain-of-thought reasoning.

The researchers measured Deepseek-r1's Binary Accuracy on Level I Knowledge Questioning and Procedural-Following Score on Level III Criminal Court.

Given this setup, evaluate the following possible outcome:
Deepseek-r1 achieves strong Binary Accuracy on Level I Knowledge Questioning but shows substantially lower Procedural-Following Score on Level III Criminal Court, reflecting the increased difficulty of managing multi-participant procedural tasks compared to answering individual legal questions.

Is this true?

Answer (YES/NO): YES